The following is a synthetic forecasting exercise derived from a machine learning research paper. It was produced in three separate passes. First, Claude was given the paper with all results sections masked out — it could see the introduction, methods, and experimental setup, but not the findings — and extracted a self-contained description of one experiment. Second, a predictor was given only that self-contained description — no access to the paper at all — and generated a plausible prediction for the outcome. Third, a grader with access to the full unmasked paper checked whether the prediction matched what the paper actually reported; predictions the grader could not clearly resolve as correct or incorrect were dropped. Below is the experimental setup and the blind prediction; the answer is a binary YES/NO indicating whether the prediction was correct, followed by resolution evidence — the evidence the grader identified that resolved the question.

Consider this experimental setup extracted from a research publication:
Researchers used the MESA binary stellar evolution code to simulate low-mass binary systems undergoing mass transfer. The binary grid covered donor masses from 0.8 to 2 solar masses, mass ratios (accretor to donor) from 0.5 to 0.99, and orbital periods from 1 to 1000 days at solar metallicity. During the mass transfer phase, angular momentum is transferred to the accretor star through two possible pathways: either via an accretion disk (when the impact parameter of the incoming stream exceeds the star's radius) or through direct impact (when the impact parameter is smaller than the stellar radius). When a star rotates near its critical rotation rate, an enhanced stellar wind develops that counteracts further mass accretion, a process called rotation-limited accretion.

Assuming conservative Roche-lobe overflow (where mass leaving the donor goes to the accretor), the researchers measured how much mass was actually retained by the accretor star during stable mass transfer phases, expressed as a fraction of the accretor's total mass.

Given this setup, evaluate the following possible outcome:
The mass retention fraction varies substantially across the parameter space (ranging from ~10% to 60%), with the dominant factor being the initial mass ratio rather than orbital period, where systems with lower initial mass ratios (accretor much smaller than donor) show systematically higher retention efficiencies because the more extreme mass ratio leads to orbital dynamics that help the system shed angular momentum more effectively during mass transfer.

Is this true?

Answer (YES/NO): NO